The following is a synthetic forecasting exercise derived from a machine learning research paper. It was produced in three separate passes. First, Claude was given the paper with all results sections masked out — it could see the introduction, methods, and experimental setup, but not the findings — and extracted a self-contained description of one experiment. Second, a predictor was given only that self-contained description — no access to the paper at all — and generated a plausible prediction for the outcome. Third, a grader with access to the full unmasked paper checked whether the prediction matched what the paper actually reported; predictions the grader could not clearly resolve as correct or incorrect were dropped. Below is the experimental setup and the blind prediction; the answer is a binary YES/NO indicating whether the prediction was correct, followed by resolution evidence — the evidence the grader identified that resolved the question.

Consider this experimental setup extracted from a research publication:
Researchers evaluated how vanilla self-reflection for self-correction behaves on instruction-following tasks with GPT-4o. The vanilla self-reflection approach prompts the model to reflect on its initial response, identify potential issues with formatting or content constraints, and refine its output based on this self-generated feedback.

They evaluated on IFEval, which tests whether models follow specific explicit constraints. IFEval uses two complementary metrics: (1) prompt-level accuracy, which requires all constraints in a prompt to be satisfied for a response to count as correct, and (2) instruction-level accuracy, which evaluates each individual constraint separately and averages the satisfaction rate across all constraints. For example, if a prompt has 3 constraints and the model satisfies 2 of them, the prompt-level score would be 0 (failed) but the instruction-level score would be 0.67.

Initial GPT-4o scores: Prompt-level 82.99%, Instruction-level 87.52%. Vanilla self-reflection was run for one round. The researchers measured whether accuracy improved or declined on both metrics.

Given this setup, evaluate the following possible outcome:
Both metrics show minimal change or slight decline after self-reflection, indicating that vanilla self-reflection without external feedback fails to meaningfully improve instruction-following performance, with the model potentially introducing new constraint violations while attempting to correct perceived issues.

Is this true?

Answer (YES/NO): NO